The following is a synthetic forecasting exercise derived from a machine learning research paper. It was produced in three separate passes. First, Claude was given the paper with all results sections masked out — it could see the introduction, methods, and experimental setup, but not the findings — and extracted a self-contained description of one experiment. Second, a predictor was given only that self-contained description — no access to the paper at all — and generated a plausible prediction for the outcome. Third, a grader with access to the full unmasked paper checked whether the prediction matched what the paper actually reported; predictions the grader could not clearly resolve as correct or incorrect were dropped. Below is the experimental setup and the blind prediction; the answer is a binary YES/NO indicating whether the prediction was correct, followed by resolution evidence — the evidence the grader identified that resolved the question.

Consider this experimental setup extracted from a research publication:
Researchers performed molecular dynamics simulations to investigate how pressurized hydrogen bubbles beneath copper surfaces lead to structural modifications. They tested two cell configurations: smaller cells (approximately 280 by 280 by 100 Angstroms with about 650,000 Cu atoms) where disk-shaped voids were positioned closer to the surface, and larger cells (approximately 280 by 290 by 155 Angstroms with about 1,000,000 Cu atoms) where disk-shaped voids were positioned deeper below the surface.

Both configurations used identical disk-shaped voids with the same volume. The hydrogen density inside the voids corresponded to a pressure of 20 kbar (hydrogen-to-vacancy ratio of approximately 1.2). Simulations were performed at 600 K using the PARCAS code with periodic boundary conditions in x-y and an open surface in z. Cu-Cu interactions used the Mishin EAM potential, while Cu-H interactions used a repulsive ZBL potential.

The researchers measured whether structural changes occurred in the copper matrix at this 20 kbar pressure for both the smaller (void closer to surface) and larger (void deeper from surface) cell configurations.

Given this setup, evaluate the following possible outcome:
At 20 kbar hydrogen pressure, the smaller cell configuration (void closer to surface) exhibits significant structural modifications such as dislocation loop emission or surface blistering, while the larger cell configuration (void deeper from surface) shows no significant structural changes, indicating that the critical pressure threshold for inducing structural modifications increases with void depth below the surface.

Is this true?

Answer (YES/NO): YES